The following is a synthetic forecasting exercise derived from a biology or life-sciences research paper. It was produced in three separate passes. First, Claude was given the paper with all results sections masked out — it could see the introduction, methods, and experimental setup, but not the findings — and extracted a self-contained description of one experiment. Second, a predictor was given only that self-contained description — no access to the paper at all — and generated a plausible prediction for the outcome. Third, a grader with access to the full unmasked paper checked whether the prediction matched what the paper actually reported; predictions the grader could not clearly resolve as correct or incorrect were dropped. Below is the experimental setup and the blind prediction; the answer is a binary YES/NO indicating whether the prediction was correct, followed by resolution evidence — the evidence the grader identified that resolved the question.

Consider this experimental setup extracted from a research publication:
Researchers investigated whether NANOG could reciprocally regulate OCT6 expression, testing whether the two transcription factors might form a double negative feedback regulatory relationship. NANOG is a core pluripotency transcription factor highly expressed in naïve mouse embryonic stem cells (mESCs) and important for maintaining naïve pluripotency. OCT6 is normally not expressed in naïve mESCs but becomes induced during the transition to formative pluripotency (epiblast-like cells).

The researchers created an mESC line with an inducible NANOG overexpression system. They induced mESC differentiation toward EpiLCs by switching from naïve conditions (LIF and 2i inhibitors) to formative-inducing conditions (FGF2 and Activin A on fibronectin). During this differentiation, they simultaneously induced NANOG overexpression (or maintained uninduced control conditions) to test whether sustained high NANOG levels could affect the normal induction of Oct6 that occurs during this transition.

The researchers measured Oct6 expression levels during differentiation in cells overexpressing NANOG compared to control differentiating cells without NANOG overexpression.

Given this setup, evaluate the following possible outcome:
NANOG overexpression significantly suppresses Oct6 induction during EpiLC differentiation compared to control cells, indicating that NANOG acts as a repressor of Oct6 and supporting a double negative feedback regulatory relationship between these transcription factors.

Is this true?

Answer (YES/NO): YES